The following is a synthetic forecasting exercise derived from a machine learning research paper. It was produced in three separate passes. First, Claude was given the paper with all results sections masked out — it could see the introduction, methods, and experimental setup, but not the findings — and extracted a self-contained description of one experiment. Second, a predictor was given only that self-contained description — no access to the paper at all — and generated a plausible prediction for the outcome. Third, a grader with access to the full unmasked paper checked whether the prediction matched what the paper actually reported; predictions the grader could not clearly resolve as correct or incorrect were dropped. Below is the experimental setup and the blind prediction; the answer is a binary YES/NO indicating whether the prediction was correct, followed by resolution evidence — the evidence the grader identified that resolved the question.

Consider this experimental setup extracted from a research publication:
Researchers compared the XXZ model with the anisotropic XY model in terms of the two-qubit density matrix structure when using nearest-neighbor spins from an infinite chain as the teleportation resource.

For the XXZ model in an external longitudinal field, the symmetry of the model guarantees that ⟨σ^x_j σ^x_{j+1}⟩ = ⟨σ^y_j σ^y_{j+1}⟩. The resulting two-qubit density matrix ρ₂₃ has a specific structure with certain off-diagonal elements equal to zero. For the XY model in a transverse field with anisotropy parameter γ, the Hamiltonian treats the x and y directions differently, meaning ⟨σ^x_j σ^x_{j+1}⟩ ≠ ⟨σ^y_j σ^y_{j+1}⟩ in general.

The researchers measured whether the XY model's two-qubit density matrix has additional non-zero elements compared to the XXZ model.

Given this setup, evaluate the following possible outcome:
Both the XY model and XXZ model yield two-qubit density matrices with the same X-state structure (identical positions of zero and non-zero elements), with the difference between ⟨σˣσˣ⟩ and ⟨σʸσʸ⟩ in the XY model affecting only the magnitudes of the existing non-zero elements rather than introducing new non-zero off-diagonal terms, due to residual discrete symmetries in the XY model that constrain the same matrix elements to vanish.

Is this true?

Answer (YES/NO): NO